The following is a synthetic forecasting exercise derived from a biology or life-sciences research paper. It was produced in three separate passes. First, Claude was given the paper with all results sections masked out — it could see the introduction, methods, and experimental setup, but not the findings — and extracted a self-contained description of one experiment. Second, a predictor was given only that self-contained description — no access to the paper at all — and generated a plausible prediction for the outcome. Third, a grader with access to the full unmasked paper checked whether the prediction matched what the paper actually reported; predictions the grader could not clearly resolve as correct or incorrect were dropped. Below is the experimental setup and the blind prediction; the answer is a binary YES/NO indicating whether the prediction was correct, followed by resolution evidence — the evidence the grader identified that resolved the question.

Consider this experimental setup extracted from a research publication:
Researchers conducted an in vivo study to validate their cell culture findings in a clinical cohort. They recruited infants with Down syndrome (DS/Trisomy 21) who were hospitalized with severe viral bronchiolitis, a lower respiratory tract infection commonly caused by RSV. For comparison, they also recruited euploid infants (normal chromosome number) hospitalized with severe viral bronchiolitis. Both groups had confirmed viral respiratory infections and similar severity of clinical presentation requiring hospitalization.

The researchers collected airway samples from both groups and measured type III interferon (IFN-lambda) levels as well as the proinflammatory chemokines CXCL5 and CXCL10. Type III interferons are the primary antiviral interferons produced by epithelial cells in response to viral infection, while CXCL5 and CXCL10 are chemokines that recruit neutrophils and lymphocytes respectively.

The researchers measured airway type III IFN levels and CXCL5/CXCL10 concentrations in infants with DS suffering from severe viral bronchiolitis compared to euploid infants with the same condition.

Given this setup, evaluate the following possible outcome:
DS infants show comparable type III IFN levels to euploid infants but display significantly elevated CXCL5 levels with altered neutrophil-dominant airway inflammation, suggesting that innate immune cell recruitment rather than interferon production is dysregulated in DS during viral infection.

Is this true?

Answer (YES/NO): NO